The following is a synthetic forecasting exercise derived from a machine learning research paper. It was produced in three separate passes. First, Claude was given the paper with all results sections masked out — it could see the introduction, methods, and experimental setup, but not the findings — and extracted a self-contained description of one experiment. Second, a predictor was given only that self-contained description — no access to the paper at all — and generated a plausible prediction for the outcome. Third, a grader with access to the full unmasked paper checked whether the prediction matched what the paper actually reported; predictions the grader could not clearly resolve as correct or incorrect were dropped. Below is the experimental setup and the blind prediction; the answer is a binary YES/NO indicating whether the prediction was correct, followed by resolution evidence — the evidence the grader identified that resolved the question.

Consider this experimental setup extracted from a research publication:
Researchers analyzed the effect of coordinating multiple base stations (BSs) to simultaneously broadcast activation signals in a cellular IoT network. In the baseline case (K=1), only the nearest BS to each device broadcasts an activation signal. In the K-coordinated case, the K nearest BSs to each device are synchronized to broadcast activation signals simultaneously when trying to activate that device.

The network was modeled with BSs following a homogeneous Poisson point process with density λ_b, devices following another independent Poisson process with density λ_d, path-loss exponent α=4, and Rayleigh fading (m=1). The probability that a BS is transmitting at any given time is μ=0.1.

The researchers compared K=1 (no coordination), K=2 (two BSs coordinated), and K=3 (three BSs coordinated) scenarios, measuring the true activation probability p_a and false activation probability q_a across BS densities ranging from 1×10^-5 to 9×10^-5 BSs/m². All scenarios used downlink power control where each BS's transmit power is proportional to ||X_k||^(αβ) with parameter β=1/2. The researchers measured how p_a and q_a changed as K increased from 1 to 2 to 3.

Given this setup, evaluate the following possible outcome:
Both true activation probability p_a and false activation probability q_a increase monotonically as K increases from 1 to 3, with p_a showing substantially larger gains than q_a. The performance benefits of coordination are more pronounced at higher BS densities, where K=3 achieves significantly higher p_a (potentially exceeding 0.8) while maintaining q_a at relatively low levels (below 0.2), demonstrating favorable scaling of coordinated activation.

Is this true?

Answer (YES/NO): NO